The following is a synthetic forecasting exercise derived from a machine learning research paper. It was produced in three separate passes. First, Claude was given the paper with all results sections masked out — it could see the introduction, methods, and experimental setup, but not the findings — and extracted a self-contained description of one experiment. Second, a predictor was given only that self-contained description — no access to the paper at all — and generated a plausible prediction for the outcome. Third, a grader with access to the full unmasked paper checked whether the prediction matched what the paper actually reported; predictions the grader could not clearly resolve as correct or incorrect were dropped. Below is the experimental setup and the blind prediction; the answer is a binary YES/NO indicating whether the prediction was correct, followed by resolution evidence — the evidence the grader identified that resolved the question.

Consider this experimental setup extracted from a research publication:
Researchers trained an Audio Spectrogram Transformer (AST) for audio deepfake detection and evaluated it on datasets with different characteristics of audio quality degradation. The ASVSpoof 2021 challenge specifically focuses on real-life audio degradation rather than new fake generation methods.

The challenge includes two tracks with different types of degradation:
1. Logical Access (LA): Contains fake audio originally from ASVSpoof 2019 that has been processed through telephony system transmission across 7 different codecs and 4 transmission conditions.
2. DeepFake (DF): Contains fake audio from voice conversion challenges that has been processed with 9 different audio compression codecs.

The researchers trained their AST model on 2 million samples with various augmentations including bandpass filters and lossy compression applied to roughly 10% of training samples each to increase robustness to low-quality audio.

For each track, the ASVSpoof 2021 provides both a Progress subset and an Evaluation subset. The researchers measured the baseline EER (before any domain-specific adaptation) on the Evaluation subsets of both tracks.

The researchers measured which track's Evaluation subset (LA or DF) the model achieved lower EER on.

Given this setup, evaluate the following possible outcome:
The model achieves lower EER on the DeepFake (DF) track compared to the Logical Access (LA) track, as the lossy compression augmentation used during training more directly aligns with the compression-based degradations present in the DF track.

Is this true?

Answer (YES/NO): NO